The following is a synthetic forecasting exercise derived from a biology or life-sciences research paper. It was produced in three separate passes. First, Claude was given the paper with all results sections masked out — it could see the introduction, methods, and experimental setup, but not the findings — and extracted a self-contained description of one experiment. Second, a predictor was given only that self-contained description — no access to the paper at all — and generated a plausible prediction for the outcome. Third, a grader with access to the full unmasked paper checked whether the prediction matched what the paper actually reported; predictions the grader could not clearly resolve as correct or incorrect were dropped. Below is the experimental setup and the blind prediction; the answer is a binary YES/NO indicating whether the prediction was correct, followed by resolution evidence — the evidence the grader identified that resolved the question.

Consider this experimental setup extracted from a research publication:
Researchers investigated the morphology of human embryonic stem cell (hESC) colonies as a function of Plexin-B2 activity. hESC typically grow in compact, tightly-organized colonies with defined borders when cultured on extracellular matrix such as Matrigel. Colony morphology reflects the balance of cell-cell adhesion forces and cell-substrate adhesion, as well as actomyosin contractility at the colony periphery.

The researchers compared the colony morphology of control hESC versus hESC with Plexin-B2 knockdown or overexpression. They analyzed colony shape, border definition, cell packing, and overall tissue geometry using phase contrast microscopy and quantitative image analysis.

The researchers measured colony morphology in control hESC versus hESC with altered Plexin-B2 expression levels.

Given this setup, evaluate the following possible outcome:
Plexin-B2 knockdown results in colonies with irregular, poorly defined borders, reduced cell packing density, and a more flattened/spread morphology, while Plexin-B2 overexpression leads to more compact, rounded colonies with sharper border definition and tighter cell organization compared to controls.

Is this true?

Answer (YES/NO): NO